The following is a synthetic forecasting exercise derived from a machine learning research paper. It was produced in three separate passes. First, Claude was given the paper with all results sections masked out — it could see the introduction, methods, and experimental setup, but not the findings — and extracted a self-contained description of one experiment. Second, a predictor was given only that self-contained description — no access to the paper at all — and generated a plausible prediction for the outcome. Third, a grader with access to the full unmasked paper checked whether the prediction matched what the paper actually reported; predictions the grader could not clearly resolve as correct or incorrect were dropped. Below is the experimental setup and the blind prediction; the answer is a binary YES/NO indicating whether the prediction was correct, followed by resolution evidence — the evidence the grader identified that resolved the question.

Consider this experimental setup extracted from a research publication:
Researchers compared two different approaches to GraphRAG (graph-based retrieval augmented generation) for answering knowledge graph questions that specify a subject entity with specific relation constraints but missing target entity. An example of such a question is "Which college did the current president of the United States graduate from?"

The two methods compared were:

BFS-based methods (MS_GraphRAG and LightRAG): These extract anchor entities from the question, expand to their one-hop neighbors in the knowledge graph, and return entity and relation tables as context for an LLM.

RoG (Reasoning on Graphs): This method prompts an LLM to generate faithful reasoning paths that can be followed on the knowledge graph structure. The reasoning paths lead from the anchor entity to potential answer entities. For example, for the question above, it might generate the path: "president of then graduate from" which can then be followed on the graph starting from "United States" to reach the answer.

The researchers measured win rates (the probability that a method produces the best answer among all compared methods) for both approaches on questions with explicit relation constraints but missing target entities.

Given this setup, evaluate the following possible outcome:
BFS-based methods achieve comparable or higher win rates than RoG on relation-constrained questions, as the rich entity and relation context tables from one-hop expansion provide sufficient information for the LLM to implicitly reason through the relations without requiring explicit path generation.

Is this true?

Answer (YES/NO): NO